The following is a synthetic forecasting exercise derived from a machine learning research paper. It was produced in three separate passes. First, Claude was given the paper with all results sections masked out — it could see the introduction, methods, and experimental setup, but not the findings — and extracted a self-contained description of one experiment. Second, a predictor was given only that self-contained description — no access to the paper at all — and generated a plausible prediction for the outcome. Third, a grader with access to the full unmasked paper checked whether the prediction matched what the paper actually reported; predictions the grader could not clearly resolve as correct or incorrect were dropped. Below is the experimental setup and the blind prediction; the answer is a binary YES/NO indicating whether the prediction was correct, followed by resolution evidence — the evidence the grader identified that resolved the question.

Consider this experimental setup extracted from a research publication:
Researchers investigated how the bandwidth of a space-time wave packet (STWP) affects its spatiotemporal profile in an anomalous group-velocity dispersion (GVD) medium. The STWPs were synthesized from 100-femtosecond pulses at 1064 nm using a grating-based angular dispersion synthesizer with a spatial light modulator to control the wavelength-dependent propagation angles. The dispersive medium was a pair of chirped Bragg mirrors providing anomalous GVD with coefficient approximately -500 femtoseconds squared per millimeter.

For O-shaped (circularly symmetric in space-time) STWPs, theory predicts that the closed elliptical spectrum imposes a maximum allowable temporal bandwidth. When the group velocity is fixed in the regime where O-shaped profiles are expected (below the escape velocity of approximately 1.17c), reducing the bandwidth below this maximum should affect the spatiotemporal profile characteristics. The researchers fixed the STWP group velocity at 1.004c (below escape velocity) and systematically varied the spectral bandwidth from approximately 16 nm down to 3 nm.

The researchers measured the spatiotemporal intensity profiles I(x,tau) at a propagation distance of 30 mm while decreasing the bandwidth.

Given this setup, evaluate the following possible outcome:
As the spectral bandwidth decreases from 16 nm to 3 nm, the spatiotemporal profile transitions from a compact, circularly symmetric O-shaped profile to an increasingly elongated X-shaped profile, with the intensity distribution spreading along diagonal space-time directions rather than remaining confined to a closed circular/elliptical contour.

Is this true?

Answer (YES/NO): YES